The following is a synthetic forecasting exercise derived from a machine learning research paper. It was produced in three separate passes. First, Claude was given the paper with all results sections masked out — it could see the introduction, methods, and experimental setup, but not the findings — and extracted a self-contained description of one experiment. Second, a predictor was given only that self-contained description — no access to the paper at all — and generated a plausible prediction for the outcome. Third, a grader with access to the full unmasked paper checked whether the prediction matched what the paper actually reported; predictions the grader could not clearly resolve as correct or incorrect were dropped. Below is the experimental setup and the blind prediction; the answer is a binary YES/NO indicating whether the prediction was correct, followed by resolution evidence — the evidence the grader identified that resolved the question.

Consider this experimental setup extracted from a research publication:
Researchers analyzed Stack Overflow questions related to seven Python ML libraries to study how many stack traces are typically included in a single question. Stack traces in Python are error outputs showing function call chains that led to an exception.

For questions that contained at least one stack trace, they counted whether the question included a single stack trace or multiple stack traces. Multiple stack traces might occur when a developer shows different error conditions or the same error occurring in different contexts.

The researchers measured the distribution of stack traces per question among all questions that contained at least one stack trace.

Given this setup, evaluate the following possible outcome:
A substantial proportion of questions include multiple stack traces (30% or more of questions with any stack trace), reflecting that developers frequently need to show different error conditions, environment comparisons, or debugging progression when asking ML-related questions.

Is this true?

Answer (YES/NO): NO